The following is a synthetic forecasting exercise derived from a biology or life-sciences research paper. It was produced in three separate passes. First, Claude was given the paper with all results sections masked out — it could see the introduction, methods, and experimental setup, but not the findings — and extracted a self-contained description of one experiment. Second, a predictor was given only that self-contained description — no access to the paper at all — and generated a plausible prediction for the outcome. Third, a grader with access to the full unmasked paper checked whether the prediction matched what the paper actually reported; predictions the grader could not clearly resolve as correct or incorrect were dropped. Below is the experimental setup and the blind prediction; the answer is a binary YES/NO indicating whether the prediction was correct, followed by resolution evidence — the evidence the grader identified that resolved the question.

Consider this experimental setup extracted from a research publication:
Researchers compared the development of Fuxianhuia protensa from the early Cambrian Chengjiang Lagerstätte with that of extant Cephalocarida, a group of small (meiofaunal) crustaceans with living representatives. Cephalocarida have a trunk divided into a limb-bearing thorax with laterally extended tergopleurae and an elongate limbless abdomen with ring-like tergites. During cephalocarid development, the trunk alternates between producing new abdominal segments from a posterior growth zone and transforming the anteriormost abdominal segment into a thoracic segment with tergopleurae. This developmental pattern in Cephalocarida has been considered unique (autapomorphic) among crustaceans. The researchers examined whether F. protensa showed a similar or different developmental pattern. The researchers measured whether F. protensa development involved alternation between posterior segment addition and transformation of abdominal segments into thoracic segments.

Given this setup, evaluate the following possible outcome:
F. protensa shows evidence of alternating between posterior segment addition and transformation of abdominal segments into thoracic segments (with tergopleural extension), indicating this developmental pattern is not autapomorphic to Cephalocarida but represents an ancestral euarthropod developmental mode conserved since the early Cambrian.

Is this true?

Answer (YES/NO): NO